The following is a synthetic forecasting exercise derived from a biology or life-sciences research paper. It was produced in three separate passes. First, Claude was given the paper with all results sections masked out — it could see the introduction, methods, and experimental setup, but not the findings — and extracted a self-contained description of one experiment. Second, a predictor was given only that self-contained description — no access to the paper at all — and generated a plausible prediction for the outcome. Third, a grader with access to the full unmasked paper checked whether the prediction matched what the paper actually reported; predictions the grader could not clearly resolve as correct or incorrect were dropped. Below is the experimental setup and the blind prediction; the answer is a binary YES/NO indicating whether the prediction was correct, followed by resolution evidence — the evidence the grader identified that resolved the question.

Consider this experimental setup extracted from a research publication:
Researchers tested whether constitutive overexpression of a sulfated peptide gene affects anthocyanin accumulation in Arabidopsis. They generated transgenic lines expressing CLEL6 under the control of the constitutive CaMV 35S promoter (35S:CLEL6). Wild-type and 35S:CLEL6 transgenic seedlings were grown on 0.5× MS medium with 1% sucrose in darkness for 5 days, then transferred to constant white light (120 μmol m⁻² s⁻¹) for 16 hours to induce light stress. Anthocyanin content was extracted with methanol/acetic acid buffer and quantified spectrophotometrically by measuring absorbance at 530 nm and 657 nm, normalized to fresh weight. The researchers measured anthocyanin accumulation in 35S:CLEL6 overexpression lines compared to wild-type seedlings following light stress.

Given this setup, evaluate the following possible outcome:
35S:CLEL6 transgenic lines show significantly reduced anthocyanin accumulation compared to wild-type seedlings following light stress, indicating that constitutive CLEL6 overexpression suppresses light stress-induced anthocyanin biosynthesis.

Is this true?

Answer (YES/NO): YES